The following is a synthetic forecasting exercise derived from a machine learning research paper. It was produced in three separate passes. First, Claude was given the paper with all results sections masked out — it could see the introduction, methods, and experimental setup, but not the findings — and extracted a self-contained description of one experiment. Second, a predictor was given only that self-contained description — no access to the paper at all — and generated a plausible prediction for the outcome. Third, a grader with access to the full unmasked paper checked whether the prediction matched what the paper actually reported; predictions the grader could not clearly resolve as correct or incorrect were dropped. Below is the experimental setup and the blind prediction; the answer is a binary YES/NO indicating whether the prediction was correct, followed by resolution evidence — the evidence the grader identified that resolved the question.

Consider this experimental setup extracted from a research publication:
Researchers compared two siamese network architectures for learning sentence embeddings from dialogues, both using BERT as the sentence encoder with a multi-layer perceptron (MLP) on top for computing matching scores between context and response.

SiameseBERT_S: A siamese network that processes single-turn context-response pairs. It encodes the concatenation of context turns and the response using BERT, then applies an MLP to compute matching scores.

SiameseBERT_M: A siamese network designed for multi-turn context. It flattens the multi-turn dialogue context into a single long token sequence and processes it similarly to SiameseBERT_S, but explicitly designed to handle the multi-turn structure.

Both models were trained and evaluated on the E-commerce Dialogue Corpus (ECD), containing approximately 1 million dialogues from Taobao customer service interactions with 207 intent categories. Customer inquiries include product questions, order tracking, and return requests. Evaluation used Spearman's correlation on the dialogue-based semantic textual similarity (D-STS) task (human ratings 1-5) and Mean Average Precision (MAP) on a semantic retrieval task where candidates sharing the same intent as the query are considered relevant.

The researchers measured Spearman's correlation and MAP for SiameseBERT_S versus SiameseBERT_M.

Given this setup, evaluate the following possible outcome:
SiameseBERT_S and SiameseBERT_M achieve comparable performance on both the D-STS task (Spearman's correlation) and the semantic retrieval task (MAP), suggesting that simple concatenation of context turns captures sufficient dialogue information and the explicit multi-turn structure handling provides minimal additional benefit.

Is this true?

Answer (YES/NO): YES